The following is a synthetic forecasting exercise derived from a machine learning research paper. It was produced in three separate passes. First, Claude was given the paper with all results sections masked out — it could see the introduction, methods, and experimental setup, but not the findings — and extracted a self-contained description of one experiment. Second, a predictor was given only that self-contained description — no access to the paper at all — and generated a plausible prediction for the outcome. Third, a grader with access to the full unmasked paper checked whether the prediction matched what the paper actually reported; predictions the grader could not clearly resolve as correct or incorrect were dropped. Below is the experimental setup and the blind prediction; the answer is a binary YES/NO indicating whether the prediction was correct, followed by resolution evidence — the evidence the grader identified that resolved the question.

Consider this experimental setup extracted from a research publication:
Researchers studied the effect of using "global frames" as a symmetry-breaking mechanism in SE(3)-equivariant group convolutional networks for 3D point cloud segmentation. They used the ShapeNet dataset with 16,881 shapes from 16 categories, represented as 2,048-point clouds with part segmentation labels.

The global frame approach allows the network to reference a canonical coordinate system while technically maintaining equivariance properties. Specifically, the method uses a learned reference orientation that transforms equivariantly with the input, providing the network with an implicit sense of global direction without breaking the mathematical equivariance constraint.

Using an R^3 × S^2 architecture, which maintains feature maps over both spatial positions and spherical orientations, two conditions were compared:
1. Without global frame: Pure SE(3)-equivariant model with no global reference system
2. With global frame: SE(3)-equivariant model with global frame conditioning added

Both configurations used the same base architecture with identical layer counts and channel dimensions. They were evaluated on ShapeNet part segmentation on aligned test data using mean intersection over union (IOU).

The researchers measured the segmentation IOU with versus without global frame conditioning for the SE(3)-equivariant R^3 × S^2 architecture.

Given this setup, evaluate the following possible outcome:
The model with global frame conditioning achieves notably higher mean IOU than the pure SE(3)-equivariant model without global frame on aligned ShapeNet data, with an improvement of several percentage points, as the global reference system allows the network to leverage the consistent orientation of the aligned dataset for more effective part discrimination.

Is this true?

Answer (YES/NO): NO